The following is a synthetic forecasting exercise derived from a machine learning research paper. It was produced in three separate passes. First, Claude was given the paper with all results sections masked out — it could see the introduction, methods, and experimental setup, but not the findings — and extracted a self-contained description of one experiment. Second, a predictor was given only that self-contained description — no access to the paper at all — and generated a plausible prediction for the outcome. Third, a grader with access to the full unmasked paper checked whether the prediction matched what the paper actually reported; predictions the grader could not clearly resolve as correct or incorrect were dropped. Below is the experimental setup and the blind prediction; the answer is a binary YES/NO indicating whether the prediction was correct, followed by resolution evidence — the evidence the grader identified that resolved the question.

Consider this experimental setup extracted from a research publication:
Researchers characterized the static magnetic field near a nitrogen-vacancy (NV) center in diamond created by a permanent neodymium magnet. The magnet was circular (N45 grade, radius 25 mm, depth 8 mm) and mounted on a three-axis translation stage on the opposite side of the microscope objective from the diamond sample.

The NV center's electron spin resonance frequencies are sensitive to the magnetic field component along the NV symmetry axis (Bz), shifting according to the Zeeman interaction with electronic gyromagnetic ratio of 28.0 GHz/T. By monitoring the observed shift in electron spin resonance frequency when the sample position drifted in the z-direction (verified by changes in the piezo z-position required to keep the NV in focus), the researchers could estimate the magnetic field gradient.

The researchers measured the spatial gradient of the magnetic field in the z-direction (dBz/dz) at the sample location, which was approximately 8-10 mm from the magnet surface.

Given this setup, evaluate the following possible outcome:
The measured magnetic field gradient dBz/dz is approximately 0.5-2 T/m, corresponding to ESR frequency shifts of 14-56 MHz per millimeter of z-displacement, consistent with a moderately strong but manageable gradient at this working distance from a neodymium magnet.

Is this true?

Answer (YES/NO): NO